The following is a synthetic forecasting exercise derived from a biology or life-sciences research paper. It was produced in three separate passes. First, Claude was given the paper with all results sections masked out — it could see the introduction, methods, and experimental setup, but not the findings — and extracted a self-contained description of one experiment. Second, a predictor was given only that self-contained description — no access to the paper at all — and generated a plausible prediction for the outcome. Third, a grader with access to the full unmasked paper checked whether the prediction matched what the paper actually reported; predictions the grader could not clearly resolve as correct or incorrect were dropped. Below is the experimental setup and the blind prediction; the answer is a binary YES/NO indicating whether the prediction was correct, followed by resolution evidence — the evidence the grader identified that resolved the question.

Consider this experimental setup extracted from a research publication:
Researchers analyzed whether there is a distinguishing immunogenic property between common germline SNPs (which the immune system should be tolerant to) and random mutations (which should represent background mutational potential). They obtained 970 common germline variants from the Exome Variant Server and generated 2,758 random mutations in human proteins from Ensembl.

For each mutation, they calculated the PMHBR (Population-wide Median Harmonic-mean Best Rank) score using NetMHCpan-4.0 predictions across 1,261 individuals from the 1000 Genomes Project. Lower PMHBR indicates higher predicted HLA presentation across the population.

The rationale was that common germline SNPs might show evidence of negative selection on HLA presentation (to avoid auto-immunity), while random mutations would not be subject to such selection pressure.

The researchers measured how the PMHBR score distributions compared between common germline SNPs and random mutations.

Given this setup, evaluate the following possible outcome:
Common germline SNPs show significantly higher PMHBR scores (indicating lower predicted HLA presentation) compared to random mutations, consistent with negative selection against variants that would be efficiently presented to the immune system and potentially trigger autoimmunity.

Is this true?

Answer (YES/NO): NO